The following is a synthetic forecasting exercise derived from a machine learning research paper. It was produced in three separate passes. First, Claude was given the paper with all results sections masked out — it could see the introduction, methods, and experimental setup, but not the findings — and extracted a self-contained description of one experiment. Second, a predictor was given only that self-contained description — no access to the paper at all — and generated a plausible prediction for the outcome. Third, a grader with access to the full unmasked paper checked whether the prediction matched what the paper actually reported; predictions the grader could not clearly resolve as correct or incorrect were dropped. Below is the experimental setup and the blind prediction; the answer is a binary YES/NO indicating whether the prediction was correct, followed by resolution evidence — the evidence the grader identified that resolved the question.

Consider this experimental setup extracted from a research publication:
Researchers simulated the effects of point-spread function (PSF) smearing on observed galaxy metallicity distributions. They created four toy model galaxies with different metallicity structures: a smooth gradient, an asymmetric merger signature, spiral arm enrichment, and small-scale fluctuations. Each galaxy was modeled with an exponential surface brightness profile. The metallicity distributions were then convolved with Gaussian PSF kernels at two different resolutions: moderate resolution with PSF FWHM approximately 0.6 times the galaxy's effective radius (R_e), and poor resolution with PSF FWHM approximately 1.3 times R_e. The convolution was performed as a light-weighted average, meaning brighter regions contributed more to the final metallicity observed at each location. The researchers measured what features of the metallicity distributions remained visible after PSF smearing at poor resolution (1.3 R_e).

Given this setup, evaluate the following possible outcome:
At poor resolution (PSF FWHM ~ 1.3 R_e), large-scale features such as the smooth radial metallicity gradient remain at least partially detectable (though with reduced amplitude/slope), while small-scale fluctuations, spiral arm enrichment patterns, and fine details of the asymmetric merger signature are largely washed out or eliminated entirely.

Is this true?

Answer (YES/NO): YES